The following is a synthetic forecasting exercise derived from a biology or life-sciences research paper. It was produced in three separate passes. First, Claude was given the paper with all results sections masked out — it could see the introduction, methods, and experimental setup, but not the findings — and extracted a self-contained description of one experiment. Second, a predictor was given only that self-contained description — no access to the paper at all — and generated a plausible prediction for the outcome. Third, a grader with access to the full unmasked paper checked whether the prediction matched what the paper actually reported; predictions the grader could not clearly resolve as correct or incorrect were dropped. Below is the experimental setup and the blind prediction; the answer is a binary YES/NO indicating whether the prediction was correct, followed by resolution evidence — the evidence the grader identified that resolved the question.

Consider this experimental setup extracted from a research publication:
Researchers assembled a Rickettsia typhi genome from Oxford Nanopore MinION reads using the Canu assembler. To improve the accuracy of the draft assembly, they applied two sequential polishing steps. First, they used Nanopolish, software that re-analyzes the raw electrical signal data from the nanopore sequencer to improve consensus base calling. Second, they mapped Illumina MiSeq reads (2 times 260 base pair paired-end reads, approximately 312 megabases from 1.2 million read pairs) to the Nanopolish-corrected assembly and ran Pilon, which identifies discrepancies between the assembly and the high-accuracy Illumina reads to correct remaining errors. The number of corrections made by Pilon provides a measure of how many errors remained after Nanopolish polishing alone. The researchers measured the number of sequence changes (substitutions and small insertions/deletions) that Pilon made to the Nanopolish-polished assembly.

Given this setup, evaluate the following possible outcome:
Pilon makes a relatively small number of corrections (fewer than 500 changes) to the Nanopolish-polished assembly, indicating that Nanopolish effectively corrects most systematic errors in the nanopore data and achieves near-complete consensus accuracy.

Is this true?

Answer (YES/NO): NO